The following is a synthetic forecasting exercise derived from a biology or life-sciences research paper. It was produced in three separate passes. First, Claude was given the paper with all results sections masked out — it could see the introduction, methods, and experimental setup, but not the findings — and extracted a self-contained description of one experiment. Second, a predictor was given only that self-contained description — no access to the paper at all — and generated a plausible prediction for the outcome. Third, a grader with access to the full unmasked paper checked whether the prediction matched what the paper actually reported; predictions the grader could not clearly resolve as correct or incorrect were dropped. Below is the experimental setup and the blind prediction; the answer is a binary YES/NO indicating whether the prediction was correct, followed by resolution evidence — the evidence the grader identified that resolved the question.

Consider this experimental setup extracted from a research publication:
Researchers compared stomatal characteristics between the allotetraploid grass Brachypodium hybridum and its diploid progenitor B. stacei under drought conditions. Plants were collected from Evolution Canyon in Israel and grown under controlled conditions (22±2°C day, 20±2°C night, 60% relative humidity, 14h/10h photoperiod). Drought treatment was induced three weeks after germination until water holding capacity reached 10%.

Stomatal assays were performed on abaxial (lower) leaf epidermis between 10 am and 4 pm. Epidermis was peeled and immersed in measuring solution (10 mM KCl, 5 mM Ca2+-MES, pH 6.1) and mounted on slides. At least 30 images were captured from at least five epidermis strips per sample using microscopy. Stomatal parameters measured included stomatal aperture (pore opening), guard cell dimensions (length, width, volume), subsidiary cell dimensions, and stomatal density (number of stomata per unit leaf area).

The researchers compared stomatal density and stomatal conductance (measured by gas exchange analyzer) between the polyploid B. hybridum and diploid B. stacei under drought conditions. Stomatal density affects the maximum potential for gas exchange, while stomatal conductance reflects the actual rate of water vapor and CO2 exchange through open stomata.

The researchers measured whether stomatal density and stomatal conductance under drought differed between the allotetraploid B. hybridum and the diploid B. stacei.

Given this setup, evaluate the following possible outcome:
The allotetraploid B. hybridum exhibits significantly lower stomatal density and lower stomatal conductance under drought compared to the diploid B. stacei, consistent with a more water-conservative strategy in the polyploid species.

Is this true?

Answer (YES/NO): NO